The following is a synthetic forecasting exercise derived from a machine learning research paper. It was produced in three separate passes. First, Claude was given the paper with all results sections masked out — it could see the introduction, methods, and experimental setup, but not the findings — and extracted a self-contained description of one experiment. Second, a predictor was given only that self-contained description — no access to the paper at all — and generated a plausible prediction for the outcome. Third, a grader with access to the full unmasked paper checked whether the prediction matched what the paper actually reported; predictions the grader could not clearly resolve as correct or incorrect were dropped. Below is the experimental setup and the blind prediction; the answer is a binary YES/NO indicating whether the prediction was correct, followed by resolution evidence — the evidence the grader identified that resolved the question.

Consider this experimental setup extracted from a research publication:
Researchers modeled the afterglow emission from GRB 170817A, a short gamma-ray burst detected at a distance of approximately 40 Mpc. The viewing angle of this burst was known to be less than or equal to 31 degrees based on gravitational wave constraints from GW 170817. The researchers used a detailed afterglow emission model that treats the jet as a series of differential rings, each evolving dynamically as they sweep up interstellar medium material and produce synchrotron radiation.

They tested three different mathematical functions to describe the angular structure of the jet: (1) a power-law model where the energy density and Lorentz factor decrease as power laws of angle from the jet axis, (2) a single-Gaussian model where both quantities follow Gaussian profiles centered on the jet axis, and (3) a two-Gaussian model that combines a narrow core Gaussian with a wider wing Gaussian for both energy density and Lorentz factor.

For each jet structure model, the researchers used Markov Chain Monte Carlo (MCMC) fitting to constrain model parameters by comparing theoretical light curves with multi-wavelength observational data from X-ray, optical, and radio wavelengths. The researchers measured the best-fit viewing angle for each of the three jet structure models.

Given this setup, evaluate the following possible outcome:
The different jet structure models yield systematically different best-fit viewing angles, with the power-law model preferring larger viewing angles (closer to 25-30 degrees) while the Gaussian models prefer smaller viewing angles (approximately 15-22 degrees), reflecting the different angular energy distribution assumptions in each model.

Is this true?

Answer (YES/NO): NO